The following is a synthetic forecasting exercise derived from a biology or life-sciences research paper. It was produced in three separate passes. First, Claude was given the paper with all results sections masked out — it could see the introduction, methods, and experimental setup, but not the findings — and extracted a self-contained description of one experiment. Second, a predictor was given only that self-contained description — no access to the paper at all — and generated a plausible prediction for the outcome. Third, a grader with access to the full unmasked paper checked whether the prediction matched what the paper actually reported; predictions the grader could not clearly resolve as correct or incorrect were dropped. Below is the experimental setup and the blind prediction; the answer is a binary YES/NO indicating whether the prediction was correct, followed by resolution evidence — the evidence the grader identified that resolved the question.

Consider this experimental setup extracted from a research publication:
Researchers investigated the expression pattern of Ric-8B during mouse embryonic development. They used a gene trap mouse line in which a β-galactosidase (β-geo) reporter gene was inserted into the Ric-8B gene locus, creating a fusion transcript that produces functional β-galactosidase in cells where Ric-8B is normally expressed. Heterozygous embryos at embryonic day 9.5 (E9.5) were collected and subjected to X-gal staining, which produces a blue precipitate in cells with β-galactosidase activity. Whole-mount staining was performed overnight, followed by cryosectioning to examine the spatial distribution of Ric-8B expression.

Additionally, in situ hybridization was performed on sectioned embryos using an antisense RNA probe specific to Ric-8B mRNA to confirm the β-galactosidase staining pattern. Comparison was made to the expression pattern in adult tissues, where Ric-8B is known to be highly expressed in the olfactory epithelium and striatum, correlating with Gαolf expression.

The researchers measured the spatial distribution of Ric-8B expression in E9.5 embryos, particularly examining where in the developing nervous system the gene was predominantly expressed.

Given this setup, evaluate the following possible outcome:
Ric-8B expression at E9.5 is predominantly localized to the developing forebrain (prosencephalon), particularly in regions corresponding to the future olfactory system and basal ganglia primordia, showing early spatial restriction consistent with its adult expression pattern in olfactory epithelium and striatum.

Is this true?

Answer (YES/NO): NO